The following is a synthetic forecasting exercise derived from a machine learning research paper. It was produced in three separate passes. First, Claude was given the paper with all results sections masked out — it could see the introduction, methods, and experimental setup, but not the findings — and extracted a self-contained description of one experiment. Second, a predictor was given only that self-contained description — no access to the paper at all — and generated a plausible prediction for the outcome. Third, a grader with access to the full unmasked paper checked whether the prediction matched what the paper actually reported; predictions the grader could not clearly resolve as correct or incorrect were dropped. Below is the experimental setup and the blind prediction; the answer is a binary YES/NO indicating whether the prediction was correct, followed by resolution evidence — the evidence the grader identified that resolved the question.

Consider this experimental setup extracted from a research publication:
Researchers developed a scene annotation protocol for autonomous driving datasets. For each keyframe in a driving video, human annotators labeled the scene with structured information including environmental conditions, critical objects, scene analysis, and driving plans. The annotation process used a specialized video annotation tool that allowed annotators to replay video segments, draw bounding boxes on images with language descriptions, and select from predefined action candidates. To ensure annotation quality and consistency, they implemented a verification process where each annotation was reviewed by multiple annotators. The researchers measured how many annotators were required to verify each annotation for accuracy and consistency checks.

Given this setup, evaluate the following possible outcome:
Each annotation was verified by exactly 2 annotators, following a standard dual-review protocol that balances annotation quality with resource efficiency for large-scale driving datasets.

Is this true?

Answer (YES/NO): NO